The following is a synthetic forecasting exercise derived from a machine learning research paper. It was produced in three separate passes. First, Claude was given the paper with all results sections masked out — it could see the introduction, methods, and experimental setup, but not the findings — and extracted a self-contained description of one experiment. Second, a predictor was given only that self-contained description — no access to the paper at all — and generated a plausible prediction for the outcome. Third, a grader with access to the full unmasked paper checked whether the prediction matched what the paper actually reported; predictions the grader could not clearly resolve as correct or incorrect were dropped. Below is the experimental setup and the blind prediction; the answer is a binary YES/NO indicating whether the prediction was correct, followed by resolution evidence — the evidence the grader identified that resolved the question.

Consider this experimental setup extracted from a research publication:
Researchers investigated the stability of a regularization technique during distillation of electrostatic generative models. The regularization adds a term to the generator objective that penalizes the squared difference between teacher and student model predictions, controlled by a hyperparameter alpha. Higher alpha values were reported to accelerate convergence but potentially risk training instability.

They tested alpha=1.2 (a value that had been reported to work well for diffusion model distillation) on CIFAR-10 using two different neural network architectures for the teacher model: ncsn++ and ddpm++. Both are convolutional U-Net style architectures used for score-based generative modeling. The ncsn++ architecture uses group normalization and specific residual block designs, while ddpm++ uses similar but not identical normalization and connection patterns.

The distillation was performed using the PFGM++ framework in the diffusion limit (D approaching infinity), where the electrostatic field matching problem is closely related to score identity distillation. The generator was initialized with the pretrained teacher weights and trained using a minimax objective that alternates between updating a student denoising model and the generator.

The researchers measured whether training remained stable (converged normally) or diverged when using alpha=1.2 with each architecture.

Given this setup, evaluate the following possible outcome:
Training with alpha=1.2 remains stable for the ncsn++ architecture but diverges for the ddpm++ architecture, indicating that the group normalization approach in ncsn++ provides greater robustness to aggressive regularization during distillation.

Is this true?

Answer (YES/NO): NO